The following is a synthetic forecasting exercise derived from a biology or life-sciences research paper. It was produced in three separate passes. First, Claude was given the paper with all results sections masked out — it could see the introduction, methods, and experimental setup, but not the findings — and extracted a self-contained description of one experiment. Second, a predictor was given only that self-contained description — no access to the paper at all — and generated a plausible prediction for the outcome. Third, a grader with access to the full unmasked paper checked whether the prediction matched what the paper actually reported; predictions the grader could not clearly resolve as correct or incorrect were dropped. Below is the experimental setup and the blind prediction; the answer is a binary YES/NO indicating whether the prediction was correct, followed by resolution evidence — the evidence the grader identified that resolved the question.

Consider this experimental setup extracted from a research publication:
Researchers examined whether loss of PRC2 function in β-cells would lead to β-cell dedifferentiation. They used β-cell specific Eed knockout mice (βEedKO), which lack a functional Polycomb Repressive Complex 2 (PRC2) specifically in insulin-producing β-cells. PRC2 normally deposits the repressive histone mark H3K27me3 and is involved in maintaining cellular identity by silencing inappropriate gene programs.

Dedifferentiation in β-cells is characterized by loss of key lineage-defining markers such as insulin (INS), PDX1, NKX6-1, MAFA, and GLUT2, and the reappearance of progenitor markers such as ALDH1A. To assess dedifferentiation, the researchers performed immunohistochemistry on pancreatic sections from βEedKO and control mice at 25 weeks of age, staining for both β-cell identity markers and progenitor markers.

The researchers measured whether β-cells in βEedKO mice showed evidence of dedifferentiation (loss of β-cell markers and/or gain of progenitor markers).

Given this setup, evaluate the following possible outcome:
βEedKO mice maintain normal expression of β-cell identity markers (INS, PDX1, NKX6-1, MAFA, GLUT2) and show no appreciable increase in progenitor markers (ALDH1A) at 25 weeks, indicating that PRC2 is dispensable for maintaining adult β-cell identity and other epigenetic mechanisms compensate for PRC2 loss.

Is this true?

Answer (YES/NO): NO